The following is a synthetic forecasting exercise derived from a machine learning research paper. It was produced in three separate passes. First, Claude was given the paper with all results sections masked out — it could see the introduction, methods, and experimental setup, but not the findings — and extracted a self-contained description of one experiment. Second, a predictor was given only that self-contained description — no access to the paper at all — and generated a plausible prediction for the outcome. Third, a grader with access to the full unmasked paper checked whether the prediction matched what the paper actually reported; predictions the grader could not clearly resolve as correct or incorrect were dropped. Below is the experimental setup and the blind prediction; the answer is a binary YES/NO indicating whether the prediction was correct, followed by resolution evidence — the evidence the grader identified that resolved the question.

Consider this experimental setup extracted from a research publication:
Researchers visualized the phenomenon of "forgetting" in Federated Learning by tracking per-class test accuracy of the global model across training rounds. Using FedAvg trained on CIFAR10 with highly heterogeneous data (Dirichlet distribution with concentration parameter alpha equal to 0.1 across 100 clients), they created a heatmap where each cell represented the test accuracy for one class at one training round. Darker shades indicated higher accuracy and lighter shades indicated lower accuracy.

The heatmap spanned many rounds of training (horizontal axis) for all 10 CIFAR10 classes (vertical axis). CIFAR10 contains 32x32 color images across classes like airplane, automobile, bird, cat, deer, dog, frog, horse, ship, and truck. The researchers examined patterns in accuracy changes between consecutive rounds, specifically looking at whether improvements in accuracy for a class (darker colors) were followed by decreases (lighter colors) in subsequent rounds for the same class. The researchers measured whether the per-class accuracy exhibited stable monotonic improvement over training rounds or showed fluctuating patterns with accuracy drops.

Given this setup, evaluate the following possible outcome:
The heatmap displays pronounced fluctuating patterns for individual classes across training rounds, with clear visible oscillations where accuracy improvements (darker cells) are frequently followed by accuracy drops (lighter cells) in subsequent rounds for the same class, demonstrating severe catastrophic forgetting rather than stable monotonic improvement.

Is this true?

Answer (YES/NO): YES